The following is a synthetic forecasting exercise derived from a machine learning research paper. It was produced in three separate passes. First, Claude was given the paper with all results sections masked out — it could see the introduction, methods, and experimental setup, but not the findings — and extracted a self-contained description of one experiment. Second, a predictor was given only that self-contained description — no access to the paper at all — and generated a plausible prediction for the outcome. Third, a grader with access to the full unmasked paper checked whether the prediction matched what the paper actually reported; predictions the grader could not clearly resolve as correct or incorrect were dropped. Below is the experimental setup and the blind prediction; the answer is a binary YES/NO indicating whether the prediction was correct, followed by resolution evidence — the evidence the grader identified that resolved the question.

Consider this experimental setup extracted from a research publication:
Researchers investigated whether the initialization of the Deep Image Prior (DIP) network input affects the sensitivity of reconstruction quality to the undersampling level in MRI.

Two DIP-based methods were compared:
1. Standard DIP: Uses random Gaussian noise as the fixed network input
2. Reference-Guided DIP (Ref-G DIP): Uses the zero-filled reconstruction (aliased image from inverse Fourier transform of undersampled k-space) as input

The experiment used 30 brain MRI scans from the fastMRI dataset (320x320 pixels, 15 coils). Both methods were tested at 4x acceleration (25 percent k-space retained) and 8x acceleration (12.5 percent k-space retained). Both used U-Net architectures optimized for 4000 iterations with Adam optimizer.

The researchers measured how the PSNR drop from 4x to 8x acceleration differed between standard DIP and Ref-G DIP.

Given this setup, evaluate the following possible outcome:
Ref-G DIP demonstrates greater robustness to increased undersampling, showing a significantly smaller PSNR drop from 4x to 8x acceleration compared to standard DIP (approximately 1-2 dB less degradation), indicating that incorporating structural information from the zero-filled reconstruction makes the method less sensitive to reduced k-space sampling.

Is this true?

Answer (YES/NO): NO